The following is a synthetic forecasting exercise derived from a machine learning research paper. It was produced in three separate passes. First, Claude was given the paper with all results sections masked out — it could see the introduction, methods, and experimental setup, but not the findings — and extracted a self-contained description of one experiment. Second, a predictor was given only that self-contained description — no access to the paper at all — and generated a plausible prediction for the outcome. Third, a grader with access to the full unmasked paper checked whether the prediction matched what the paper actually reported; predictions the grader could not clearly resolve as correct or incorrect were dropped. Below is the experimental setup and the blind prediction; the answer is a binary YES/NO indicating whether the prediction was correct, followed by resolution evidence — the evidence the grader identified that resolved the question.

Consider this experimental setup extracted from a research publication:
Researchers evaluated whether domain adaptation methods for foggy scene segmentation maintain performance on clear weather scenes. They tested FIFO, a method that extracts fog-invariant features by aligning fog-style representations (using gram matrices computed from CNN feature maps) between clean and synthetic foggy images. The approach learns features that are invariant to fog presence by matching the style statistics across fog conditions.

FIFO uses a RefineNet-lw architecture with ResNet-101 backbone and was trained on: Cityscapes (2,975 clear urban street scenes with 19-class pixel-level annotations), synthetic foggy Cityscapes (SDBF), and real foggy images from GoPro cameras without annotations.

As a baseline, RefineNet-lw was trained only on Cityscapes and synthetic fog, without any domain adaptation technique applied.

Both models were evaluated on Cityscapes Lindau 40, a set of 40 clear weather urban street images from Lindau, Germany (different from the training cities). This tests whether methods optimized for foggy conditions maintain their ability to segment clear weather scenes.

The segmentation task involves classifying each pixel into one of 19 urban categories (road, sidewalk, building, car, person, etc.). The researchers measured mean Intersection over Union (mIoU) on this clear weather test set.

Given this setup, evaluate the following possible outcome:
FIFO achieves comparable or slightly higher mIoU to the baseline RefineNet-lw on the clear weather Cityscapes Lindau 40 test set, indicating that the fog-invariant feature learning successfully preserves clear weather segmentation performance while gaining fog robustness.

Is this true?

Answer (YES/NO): NO